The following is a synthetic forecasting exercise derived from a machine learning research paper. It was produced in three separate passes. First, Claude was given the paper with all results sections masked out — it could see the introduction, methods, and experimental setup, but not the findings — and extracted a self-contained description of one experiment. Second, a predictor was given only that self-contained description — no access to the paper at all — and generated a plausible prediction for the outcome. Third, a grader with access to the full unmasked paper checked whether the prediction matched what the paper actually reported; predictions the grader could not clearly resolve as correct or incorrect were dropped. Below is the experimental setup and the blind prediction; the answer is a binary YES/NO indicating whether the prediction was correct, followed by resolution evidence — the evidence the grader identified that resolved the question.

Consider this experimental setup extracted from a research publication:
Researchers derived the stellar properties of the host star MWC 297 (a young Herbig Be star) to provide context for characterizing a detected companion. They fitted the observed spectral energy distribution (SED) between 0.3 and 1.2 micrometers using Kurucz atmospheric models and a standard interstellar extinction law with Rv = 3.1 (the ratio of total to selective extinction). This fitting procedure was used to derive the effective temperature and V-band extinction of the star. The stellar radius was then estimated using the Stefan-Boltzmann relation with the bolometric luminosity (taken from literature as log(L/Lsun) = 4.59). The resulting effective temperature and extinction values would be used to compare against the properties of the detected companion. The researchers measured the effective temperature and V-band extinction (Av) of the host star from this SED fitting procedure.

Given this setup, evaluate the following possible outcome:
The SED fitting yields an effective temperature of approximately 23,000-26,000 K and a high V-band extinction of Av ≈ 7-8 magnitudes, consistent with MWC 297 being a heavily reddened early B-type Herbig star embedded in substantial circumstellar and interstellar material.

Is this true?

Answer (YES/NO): YES